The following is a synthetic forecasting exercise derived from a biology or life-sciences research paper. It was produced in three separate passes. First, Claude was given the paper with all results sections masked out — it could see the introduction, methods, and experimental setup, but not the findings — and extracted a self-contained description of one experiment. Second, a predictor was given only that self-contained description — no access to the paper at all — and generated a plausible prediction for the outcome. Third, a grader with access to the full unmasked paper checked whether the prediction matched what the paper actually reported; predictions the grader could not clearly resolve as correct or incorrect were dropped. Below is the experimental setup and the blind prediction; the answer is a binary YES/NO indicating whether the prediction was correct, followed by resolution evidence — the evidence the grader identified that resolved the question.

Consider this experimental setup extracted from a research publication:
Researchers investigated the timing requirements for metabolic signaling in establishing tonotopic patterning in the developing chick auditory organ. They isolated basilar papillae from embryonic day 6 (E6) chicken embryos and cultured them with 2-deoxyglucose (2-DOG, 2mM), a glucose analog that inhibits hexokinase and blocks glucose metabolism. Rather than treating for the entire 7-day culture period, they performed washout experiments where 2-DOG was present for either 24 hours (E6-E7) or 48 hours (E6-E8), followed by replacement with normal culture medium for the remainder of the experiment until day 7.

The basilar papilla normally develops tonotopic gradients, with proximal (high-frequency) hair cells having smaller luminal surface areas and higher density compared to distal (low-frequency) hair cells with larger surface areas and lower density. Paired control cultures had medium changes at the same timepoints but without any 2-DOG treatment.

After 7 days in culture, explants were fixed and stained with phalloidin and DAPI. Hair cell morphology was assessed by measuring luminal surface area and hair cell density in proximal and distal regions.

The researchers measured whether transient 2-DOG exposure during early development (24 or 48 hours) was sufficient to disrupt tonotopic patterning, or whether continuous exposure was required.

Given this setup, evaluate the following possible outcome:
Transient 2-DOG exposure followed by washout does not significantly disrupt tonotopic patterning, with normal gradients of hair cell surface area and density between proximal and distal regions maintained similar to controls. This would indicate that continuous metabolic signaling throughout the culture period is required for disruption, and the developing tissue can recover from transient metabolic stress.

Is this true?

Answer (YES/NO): NO